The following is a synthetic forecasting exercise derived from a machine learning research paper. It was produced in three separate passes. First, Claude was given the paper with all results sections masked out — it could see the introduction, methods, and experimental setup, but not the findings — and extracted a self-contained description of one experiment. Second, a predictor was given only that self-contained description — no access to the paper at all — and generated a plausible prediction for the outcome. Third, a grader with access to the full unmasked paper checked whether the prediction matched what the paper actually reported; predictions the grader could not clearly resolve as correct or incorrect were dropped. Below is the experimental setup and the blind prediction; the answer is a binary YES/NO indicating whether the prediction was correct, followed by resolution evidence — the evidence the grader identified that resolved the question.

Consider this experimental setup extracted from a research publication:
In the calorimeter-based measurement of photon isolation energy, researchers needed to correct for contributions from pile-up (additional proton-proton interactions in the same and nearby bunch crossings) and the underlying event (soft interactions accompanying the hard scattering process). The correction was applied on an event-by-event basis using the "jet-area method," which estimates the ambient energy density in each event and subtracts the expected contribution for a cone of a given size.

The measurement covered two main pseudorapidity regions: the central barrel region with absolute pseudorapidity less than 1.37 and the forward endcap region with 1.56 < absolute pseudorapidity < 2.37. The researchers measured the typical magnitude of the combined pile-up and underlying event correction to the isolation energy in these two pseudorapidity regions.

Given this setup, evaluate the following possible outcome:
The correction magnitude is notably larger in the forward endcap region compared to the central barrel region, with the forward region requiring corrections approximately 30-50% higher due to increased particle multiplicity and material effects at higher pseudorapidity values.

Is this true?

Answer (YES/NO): NO